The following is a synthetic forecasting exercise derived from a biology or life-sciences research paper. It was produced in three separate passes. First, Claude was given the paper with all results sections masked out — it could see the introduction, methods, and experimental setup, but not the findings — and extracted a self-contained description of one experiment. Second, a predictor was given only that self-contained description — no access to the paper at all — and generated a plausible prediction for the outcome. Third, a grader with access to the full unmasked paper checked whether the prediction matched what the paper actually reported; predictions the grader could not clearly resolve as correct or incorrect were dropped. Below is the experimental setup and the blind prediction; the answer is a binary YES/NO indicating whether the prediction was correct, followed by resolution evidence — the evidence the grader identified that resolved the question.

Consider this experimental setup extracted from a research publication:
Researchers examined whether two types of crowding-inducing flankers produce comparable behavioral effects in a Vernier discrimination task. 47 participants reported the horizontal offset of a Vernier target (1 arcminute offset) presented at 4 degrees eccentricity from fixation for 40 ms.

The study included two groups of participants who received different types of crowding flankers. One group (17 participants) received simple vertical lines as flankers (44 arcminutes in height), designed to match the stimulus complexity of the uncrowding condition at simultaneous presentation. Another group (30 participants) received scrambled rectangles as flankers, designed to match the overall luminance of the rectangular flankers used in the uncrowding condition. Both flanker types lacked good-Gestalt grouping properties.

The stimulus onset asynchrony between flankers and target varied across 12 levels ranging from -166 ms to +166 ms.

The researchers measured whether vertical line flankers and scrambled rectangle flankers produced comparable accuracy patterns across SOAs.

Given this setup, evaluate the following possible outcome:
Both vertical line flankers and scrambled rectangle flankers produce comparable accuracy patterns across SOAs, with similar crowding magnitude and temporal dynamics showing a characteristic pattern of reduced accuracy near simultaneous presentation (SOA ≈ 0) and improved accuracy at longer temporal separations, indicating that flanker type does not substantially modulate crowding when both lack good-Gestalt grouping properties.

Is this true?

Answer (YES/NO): YES